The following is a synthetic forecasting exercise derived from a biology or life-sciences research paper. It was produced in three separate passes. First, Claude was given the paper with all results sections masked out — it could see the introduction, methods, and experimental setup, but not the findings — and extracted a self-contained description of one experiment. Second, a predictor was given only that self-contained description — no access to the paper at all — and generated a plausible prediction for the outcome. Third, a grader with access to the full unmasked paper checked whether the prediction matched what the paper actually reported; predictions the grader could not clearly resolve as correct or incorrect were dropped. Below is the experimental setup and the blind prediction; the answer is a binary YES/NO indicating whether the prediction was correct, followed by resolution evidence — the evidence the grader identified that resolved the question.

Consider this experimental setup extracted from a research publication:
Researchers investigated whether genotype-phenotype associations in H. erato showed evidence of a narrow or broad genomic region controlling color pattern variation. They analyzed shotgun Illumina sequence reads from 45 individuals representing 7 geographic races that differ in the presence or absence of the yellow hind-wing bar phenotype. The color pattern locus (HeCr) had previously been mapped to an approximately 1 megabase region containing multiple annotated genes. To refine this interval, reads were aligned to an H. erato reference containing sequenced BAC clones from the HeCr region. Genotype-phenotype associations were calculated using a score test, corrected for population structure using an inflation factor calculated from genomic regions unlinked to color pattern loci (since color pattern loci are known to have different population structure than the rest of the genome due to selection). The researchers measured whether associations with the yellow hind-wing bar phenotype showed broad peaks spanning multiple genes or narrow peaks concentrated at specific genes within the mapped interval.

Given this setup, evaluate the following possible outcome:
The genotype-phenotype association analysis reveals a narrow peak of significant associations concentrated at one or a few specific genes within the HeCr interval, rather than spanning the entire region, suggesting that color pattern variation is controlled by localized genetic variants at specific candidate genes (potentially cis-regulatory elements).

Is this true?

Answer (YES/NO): YES